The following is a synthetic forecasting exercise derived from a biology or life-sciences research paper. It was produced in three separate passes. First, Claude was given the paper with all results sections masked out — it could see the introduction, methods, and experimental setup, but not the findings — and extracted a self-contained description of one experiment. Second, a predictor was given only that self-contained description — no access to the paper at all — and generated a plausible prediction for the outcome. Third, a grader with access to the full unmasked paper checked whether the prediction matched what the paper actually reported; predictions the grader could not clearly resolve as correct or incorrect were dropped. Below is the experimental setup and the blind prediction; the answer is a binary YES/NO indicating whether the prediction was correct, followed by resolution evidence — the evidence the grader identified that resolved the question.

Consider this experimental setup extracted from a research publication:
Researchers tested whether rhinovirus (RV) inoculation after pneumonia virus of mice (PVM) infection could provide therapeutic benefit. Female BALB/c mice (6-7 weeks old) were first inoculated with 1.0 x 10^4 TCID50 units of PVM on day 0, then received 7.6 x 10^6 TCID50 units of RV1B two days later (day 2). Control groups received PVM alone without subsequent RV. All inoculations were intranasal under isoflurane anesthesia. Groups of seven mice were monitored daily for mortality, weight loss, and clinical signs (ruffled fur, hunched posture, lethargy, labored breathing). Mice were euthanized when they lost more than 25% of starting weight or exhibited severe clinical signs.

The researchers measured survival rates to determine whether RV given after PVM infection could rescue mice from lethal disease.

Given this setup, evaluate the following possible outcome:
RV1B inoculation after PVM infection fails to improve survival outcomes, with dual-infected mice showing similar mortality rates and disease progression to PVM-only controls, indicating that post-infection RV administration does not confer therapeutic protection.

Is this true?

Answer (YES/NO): YES